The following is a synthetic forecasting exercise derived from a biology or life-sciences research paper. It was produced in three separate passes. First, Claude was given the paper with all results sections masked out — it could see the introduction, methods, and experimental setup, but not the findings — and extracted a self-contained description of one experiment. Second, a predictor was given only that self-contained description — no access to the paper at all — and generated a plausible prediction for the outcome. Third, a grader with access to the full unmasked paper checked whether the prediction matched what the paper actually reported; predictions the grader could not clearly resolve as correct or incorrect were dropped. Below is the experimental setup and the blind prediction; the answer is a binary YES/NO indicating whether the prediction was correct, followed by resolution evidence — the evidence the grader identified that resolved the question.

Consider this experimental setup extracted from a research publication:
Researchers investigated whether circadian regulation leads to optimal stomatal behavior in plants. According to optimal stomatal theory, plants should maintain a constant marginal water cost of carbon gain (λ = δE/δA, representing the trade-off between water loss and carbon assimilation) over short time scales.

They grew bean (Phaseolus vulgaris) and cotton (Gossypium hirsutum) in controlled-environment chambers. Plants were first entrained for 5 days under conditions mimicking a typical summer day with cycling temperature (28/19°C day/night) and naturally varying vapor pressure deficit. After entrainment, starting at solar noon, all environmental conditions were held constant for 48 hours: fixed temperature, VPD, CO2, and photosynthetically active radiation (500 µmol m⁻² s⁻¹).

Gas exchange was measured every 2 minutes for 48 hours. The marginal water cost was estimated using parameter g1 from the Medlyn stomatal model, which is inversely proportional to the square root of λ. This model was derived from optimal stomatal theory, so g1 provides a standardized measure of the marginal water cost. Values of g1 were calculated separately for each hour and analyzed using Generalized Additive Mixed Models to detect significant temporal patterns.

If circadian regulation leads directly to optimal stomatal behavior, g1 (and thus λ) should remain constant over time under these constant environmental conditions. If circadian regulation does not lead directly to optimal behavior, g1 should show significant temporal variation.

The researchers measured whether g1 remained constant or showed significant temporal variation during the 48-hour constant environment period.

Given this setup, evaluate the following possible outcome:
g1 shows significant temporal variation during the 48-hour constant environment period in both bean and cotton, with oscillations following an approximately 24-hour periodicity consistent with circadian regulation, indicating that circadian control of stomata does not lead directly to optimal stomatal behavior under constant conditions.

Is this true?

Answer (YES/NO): YES